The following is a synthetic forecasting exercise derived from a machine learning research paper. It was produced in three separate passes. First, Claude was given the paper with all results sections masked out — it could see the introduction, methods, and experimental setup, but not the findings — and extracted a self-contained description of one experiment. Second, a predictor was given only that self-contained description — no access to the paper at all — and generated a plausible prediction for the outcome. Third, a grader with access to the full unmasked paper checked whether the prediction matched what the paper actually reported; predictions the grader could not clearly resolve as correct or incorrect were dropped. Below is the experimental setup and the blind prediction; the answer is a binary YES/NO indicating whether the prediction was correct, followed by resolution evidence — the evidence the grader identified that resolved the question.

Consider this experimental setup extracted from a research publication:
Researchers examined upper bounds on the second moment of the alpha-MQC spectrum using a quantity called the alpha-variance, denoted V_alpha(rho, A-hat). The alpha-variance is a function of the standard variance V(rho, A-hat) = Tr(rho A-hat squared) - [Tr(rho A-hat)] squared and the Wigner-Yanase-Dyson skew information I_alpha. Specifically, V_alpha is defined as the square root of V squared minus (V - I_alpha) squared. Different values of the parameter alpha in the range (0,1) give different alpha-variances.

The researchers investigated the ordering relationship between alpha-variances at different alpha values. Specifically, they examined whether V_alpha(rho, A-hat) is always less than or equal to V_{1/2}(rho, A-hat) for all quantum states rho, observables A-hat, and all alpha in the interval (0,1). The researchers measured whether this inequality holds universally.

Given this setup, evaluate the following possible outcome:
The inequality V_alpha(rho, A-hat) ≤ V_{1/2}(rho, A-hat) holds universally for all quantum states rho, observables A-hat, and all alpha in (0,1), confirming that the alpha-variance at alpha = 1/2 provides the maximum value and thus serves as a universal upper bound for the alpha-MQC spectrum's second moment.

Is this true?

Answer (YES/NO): YES